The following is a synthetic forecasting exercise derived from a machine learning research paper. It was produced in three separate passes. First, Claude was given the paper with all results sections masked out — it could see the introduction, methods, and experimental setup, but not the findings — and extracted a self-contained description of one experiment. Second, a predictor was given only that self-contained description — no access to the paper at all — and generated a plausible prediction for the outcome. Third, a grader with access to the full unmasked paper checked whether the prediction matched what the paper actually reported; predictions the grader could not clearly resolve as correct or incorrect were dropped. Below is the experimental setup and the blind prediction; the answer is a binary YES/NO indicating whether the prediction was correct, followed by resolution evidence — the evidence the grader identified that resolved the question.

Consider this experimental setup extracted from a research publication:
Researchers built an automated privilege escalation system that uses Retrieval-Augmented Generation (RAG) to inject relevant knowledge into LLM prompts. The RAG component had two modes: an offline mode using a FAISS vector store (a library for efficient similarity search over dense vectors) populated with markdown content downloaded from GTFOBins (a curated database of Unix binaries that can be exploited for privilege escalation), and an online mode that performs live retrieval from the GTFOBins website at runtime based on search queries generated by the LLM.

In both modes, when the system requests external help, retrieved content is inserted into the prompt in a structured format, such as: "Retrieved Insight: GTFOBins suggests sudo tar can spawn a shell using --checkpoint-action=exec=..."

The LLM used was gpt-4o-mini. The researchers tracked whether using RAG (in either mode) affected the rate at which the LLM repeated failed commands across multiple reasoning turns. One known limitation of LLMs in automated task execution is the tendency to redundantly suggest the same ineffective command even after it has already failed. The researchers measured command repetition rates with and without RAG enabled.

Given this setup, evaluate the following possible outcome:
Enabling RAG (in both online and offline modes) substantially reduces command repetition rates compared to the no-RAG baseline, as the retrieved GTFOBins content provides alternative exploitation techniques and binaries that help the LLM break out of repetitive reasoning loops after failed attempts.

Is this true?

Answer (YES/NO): NO